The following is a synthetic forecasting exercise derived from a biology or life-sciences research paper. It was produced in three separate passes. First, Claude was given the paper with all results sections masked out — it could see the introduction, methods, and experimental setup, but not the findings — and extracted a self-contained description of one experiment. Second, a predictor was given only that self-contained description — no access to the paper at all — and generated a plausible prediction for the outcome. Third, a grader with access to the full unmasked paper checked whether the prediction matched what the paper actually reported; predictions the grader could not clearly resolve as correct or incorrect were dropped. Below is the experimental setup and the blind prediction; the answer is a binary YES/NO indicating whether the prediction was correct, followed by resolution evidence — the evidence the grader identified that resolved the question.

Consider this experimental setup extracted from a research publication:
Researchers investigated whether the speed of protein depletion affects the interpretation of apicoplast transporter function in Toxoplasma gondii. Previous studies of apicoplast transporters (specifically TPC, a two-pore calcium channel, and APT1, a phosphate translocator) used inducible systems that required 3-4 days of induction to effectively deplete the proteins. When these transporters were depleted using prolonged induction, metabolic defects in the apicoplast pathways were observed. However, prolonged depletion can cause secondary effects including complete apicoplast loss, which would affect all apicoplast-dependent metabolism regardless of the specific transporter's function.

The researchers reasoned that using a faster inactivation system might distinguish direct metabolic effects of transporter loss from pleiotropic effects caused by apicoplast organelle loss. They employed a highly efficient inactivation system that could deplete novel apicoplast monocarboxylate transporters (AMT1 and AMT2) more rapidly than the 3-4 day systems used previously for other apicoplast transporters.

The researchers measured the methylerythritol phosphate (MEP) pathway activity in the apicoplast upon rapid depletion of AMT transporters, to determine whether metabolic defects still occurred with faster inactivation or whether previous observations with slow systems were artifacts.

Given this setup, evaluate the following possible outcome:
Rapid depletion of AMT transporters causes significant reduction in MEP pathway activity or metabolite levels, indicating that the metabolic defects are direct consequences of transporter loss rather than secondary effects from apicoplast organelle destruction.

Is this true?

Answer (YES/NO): YES